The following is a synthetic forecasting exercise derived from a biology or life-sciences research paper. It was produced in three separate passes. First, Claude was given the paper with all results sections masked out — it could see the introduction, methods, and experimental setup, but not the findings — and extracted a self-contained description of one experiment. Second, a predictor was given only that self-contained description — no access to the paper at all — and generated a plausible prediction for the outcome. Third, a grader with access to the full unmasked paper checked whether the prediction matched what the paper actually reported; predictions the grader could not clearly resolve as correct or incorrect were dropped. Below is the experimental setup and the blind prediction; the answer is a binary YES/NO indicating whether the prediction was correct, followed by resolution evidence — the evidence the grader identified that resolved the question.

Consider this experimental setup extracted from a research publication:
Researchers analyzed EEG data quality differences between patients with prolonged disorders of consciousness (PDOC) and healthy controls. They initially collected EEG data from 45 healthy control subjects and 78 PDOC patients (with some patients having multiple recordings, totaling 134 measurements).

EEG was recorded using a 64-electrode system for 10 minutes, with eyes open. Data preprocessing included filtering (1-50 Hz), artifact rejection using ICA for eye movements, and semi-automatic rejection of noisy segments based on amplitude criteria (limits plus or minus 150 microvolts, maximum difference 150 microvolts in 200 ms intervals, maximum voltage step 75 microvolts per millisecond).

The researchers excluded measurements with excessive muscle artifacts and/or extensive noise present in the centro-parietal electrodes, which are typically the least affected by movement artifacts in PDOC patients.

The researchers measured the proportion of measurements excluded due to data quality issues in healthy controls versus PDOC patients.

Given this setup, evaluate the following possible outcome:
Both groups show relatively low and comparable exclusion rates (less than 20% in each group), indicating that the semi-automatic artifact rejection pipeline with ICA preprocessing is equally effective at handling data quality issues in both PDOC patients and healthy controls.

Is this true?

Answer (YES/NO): NO